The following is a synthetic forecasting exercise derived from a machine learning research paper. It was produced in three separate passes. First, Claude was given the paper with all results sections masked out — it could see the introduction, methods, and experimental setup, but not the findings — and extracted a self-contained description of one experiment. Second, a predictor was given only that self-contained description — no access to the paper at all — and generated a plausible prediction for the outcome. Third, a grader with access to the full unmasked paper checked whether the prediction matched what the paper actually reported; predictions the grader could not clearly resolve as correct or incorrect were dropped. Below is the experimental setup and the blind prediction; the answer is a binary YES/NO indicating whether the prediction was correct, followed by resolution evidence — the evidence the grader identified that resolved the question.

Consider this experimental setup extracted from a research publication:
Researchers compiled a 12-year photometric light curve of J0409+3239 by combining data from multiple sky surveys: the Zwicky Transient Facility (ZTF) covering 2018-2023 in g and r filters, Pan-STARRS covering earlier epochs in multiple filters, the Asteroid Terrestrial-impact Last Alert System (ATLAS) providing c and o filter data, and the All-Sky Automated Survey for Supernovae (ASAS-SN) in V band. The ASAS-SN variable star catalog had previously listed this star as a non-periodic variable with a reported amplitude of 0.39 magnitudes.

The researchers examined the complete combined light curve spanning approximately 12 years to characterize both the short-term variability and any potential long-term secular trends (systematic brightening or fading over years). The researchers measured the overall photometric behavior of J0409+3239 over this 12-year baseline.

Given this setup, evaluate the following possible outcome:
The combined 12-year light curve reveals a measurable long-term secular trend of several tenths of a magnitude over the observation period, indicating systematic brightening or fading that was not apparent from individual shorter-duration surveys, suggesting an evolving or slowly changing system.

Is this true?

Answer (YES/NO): NO